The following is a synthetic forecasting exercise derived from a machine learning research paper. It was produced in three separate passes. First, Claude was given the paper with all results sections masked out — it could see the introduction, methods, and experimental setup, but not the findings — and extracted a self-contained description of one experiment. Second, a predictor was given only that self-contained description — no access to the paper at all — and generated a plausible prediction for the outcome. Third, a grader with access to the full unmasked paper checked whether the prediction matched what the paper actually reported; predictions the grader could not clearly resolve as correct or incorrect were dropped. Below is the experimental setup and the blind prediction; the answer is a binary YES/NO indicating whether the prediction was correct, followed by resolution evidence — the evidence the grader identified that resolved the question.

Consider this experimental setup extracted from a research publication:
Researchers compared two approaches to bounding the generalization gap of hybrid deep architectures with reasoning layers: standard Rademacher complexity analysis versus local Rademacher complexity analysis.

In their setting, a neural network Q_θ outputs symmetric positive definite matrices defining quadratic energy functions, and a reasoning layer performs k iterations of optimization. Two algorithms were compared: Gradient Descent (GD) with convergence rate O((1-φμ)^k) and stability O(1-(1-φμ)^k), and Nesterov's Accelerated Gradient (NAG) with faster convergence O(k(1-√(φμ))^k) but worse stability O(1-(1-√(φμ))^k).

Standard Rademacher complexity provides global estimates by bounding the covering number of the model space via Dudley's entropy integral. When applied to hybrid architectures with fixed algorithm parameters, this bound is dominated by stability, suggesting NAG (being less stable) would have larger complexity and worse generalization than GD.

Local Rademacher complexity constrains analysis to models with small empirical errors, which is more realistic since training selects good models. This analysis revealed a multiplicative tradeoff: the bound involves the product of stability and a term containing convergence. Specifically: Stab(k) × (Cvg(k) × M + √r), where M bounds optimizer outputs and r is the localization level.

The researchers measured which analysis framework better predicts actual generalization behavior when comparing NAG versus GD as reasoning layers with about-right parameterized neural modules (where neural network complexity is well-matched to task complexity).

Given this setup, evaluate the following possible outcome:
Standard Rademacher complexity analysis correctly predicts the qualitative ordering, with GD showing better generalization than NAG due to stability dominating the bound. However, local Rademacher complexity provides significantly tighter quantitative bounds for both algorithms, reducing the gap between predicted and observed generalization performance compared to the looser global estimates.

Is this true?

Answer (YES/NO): NO